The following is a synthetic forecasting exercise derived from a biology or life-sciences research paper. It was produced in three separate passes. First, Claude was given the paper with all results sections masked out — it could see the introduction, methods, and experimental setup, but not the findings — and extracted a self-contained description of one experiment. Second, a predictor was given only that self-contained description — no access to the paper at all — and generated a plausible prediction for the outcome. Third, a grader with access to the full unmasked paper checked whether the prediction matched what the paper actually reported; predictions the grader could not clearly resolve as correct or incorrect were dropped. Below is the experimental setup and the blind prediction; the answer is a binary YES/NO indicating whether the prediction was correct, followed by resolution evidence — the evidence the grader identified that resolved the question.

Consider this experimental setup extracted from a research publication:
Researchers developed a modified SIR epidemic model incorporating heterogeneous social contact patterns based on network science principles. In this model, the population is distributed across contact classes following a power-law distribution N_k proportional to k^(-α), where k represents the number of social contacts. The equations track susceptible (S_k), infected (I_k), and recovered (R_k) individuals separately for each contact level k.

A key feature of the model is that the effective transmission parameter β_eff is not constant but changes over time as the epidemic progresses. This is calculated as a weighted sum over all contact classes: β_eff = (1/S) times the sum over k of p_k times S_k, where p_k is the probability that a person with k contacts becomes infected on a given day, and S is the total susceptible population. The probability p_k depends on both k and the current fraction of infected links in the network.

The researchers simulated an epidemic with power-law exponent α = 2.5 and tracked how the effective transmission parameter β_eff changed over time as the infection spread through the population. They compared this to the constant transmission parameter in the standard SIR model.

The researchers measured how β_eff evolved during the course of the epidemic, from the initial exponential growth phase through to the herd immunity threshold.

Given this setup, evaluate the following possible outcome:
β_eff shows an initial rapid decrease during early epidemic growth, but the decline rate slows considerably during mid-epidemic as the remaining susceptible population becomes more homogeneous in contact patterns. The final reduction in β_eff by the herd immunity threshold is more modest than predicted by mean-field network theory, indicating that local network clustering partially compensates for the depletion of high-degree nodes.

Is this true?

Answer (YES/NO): NO